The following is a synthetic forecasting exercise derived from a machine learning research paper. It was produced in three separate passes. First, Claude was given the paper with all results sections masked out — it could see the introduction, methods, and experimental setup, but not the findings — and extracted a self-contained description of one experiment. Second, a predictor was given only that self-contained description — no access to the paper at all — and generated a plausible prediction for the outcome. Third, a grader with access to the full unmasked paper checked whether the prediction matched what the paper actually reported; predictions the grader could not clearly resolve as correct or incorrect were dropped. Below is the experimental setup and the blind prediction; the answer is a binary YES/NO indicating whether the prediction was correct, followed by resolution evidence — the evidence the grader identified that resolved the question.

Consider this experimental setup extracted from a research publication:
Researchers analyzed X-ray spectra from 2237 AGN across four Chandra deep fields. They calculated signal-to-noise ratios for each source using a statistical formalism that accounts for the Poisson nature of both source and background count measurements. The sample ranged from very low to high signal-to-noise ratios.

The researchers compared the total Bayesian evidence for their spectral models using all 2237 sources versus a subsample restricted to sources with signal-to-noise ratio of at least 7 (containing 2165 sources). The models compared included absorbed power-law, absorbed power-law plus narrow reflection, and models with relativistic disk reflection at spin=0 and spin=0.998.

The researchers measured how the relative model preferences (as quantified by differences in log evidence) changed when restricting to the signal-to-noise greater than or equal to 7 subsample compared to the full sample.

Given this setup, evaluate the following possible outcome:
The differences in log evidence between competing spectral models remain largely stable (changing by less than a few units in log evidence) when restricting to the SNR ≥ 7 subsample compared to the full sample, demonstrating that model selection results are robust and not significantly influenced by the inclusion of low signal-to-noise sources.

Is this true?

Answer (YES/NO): YES